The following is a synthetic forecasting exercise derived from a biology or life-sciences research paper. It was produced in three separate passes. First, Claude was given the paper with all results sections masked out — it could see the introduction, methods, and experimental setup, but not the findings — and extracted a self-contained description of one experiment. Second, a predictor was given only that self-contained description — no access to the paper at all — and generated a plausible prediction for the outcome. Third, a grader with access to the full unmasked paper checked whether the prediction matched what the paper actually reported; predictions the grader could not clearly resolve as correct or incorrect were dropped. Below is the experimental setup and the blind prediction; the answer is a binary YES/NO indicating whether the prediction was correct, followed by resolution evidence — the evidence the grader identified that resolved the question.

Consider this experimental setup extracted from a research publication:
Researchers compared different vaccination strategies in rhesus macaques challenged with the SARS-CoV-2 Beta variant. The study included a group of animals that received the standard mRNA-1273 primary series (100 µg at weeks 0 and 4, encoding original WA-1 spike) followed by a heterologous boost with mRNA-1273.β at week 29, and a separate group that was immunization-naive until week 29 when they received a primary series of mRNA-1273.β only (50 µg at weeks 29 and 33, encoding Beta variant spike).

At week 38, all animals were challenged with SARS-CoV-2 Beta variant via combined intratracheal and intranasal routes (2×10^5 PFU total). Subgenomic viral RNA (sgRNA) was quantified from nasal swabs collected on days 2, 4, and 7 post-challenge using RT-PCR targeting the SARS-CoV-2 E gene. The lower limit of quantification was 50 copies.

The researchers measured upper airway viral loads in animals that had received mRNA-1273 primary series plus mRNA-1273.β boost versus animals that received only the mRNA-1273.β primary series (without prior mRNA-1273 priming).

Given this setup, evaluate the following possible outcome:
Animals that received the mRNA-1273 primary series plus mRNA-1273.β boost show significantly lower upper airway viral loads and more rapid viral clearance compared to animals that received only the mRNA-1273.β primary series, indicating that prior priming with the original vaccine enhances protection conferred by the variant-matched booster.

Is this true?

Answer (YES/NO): NO